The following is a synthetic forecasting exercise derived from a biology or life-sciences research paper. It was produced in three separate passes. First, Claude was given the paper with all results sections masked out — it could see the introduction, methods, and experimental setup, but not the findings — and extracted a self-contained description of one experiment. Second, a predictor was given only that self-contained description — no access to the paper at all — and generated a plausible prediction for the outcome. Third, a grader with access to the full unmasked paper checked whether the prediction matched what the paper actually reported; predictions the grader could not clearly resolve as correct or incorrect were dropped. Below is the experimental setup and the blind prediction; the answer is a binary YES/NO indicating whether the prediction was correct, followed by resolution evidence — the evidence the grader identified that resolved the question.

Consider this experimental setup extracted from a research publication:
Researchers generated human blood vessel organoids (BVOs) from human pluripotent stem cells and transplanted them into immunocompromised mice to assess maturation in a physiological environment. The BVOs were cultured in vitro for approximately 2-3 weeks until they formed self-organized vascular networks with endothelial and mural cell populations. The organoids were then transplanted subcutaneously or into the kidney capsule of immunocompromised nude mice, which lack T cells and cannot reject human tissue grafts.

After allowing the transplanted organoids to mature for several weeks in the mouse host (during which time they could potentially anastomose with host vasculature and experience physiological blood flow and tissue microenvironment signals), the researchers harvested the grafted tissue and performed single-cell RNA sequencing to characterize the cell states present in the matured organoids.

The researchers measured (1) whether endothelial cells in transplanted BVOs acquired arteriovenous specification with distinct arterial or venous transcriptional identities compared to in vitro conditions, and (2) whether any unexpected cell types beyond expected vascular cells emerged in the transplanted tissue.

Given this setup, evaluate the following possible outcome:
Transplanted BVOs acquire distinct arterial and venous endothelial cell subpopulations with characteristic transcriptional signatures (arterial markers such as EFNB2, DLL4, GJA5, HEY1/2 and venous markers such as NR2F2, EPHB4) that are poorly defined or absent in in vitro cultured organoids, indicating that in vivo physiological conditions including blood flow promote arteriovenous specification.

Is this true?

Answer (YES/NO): YES